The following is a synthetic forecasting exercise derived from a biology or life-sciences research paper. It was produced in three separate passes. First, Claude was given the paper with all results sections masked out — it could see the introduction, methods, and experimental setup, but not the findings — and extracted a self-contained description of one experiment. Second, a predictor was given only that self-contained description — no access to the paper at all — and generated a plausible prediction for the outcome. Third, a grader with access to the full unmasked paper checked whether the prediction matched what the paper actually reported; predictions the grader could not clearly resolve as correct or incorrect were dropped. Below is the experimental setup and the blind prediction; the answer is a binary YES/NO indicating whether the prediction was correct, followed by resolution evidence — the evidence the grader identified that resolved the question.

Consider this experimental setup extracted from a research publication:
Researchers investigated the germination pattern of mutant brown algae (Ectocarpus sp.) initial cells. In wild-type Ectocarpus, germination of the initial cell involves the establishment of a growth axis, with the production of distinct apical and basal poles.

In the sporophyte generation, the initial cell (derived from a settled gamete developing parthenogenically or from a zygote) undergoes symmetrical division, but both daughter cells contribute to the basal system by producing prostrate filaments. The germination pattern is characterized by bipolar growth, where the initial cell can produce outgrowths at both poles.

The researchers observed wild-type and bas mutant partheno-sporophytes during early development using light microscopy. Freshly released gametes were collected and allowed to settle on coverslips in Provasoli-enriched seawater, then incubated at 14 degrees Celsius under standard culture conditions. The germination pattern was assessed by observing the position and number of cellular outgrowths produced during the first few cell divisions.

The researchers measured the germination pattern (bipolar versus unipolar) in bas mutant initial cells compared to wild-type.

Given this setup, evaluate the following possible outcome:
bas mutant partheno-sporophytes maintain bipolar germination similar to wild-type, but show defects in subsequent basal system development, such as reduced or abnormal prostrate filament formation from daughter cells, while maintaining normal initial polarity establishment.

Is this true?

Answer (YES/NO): NO